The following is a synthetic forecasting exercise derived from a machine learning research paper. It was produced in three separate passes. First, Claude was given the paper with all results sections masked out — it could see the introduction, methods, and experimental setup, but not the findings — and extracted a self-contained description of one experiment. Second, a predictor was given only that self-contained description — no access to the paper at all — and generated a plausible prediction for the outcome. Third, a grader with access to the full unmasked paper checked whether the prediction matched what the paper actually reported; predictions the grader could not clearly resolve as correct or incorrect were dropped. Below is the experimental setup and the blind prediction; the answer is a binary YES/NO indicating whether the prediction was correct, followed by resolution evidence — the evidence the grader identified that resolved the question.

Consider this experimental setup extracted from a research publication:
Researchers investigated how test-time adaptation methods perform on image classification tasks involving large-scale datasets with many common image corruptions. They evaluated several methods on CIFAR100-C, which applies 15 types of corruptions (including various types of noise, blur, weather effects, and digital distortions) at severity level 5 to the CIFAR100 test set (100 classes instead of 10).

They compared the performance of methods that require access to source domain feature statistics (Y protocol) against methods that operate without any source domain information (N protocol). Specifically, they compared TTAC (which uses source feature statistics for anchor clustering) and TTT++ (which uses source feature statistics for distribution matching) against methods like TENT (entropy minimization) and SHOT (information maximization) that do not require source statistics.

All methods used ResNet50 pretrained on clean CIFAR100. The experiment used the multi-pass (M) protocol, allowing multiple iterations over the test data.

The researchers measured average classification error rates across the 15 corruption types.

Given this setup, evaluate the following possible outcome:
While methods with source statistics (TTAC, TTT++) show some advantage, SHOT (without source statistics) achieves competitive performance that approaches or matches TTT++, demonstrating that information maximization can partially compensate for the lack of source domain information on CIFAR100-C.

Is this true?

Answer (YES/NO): NO